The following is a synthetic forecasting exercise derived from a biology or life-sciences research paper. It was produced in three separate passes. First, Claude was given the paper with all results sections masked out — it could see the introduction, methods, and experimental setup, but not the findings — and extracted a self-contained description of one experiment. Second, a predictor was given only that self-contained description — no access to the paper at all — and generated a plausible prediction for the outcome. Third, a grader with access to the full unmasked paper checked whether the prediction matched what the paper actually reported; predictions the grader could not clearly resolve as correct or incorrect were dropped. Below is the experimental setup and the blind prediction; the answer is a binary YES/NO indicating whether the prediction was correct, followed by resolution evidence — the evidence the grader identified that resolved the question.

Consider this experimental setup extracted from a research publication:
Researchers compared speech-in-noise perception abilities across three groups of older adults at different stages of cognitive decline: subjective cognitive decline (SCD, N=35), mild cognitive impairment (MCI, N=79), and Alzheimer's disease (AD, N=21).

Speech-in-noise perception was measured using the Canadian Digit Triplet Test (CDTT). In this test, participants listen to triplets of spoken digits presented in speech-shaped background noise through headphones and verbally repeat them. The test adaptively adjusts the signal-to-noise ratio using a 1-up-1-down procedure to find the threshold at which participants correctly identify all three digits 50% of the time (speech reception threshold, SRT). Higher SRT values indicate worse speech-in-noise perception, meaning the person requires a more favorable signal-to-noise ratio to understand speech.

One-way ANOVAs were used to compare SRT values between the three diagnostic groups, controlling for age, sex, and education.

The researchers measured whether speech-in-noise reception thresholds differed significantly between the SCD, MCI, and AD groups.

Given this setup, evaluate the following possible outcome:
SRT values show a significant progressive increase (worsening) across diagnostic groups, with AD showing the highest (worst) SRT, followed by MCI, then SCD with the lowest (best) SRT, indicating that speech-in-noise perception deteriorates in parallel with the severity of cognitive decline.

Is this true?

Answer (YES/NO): NO